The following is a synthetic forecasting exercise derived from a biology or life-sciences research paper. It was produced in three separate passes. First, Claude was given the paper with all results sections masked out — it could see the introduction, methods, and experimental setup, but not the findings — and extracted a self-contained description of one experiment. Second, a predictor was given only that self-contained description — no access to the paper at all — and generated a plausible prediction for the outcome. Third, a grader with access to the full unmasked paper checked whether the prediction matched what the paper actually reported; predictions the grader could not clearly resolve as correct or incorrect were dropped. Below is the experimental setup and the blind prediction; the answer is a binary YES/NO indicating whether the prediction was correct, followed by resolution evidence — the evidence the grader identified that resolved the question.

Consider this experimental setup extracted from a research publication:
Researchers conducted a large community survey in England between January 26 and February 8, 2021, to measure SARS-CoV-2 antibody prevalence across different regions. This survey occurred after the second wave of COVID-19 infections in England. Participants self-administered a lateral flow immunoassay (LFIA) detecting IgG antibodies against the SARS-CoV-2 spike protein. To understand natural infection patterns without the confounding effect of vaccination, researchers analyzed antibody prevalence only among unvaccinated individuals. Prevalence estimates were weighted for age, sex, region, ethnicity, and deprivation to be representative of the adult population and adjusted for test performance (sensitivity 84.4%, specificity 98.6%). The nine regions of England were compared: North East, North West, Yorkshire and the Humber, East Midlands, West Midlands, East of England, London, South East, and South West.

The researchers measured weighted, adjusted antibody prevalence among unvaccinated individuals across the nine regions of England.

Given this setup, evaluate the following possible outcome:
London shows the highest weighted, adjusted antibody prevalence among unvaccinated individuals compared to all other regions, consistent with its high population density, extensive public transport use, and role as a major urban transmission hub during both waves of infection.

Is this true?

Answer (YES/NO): YES